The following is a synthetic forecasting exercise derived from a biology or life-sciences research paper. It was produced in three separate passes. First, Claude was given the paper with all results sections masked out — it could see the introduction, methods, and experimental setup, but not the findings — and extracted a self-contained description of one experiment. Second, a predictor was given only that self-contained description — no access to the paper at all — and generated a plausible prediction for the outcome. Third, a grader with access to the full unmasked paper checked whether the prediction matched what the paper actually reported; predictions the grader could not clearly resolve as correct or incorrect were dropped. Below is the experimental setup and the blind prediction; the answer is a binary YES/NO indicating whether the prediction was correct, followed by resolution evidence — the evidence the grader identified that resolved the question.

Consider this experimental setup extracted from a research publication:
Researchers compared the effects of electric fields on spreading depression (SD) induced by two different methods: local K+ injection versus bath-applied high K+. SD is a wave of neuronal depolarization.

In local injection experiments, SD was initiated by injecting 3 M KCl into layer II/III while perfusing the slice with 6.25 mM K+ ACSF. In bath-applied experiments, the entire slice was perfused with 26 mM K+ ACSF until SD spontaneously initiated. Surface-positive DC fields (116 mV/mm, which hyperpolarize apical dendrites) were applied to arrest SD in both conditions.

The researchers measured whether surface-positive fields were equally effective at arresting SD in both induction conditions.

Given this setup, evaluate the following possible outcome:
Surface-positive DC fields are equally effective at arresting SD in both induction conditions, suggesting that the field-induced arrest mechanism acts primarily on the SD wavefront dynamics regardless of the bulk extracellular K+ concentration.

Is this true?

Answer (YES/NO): NO